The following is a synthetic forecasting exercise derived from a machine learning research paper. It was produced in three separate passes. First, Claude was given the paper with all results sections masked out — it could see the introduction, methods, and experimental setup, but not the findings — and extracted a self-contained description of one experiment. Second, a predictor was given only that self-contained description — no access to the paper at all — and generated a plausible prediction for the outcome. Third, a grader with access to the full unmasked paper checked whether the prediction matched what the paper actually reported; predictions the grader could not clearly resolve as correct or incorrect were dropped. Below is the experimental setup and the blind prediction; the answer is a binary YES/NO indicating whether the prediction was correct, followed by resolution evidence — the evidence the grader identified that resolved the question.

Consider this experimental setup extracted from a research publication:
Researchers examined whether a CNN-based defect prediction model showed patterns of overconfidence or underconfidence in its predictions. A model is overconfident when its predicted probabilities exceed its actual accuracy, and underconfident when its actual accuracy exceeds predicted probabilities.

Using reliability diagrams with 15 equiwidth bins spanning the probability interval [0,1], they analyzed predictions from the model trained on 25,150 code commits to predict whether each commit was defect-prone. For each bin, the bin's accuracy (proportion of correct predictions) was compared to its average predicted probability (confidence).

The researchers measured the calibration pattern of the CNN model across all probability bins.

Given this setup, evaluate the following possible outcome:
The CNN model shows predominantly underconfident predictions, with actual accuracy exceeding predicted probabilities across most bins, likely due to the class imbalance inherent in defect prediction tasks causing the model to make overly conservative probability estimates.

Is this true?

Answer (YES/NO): NO